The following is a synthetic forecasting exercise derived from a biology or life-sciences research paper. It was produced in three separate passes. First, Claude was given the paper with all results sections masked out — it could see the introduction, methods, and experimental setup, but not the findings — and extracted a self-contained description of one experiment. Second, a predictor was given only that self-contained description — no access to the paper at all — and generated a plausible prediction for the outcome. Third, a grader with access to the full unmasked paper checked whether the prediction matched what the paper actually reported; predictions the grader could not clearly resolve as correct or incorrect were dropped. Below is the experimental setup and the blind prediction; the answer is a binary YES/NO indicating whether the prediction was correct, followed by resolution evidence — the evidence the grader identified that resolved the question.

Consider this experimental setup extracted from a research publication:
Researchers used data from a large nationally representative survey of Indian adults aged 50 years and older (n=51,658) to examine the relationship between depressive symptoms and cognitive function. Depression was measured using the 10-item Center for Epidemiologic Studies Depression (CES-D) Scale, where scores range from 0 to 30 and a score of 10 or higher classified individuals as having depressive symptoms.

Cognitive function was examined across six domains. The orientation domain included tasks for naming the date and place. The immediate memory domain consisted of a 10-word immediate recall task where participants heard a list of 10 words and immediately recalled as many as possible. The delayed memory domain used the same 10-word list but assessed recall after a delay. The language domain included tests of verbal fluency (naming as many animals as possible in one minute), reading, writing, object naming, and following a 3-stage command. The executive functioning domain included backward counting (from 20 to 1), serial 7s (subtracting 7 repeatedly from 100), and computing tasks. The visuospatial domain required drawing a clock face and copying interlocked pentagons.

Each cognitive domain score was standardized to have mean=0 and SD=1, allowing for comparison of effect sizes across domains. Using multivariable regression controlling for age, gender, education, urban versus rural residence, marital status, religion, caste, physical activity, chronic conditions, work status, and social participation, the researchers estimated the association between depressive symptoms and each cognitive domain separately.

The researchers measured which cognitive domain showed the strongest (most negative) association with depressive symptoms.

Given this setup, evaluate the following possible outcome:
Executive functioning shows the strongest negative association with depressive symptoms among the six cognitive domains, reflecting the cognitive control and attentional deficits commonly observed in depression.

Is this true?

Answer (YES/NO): NO